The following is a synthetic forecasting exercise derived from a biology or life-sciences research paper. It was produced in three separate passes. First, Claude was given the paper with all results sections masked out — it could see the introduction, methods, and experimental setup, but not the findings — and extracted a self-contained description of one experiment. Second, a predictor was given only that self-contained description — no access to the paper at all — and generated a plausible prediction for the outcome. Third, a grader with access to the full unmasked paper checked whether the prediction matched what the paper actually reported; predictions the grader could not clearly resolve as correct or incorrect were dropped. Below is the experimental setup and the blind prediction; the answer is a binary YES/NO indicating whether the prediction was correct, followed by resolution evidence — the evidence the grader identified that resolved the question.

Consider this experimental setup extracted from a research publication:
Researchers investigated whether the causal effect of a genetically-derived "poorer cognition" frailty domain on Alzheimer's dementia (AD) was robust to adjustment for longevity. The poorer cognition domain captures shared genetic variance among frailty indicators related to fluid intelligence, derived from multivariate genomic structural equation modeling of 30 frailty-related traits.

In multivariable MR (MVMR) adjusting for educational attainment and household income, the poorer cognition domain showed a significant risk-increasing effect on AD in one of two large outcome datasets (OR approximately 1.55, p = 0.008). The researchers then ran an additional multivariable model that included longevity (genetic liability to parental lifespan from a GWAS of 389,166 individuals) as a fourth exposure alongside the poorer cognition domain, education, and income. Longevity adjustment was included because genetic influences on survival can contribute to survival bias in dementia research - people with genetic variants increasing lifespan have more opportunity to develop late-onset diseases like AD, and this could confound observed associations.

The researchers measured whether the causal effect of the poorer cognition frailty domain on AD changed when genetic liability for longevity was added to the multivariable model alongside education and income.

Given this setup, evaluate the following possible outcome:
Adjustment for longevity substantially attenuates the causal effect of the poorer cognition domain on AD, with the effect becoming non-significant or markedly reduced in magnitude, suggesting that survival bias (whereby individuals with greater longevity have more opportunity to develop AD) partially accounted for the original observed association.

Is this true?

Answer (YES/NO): YES